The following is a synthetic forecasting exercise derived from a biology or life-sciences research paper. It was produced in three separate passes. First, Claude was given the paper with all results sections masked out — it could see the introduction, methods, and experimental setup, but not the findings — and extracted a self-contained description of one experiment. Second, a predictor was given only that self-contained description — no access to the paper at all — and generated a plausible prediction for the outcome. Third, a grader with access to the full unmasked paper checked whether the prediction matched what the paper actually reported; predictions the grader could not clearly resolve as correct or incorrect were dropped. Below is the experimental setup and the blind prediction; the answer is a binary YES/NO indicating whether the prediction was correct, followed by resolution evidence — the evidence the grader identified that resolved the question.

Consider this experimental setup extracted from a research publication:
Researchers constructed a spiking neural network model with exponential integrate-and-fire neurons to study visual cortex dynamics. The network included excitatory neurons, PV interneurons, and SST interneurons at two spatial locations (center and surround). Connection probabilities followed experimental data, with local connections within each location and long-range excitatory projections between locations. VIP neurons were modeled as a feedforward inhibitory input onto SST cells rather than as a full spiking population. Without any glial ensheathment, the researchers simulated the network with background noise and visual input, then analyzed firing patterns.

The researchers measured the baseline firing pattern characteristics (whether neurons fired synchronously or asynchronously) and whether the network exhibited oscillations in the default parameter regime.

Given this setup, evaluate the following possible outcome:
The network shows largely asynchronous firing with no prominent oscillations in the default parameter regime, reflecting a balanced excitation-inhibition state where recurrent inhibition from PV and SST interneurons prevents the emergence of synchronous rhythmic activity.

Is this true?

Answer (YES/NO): NO